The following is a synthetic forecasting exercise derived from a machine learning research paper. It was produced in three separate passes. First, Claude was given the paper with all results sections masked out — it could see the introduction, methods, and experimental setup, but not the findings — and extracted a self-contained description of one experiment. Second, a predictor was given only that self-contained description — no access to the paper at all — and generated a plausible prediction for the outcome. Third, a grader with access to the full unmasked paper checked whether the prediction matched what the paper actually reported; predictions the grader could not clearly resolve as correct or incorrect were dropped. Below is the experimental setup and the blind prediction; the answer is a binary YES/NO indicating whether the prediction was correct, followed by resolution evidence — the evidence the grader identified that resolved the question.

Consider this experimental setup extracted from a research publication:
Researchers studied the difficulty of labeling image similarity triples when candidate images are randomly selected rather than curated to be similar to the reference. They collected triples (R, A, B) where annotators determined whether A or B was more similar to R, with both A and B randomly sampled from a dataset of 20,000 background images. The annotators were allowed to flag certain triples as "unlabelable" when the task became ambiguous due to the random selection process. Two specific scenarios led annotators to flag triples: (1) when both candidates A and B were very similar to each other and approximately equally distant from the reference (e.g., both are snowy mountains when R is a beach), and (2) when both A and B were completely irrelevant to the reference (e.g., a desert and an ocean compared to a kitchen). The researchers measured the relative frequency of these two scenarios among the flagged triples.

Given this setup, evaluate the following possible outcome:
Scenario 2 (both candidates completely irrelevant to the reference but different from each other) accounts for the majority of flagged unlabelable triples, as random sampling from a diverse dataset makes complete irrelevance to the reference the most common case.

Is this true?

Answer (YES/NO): YES